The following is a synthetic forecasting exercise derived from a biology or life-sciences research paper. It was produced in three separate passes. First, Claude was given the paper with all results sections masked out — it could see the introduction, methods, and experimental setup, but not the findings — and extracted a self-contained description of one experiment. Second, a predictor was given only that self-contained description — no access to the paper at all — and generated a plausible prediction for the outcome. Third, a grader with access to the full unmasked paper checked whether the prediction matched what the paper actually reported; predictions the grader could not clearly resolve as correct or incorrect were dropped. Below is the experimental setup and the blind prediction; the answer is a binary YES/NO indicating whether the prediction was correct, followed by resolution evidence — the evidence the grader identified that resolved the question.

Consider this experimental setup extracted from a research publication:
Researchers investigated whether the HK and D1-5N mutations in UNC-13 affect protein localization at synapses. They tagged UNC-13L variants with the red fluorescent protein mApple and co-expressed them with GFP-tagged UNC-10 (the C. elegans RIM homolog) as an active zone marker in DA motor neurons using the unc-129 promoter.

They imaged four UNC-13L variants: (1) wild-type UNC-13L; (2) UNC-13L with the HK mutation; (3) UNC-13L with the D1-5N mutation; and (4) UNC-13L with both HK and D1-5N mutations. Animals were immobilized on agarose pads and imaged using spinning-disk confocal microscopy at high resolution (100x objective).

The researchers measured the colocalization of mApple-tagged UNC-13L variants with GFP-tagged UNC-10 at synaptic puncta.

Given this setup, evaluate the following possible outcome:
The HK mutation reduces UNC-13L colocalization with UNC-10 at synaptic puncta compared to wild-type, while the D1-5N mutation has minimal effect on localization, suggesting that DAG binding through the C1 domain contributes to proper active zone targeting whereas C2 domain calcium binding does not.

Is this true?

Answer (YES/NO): NO